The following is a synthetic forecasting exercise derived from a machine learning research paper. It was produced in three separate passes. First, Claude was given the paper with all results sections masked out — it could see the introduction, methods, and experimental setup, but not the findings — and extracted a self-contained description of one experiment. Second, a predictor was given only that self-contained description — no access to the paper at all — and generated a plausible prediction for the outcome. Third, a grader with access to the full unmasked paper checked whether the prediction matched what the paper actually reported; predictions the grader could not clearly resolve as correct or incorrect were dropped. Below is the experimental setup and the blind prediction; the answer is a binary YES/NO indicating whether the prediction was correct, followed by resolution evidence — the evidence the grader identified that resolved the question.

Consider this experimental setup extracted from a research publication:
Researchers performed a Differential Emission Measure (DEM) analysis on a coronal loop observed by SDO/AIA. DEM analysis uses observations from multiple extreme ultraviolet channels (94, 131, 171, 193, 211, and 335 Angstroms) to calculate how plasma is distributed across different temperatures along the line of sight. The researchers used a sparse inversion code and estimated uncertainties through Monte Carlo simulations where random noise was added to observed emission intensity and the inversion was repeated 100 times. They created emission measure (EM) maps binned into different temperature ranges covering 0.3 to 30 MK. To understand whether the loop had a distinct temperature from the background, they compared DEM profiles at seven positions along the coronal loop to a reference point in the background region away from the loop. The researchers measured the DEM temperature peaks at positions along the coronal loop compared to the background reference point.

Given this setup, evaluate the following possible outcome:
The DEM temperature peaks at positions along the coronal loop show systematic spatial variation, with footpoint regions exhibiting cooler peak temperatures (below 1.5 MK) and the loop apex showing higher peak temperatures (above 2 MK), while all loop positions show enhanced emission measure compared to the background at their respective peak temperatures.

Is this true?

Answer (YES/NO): NO